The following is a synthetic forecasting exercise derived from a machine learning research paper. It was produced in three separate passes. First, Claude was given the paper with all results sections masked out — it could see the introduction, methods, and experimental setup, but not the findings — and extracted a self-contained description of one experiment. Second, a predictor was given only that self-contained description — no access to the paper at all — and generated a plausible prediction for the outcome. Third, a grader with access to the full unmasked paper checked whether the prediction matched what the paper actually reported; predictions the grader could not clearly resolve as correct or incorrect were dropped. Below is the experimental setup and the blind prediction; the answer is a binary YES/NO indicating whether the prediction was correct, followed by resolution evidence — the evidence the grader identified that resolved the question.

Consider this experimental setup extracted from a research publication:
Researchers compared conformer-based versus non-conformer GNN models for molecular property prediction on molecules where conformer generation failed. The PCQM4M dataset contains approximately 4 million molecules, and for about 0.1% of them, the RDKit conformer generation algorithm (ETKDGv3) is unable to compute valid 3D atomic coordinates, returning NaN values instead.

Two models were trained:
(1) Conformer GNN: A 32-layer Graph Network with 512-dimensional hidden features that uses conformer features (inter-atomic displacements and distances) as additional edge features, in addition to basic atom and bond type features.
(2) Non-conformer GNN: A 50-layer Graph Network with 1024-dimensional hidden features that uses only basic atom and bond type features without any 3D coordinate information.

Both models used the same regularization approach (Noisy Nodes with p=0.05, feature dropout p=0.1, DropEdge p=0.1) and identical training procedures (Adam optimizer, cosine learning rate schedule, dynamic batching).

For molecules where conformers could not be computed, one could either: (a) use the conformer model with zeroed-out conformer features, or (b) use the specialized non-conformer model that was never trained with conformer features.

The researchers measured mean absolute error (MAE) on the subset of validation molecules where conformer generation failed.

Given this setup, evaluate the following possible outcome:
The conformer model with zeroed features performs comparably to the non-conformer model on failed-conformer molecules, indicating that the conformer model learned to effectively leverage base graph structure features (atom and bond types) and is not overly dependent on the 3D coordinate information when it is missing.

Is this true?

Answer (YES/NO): NO